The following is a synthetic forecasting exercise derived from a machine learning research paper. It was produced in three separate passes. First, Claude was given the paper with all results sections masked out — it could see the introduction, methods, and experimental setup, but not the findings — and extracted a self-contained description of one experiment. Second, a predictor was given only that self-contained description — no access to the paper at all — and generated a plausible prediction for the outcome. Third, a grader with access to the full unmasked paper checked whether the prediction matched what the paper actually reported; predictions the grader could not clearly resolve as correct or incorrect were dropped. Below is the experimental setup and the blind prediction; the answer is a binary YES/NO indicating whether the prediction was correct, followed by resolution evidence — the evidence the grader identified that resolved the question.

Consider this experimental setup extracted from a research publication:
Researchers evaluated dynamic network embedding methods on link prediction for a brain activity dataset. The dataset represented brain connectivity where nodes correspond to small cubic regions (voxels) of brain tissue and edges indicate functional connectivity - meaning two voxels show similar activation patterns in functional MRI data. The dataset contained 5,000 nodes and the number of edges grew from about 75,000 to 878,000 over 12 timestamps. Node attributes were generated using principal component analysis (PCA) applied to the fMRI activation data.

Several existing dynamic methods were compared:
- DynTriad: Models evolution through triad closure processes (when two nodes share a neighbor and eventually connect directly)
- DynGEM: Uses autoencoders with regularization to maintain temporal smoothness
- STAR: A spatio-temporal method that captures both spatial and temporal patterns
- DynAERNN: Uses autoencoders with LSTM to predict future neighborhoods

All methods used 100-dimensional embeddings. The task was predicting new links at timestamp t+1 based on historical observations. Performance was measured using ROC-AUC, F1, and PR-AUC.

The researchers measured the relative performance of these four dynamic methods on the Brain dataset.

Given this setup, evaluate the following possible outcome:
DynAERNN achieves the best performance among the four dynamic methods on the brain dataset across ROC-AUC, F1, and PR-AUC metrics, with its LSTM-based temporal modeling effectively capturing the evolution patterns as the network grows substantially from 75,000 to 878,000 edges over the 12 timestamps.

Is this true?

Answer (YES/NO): NO